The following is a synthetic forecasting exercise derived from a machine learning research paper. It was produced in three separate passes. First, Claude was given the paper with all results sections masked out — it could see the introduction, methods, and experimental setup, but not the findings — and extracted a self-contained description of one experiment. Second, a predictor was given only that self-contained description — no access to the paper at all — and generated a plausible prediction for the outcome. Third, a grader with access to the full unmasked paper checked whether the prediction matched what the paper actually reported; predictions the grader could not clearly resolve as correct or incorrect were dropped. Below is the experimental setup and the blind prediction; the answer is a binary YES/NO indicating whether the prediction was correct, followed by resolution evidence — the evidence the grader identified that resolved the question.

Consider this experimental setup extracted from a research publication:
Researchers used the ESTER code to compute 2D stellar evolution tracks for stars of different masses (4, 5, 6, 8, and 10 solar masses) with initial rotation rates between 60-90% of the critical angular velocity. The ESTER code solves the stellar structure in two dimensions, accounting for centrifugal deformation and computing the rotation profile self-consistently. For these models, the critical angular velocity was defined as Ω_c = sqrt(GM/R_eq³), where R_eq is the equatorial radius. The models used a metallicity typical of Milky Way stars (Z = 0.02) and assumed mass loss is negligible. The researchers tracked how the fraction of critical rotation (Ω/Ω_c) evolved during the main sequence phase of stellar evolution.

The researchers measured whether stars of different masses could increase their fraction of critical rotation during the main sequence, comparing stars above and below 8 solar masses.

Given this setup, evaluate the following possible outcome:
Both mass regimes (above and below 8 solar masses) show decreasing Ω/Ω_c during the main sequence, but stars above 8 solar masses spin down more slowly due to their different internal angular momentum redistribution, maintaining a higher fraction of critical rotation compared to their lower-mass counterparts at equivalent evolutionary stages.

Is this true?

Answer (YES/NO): NO